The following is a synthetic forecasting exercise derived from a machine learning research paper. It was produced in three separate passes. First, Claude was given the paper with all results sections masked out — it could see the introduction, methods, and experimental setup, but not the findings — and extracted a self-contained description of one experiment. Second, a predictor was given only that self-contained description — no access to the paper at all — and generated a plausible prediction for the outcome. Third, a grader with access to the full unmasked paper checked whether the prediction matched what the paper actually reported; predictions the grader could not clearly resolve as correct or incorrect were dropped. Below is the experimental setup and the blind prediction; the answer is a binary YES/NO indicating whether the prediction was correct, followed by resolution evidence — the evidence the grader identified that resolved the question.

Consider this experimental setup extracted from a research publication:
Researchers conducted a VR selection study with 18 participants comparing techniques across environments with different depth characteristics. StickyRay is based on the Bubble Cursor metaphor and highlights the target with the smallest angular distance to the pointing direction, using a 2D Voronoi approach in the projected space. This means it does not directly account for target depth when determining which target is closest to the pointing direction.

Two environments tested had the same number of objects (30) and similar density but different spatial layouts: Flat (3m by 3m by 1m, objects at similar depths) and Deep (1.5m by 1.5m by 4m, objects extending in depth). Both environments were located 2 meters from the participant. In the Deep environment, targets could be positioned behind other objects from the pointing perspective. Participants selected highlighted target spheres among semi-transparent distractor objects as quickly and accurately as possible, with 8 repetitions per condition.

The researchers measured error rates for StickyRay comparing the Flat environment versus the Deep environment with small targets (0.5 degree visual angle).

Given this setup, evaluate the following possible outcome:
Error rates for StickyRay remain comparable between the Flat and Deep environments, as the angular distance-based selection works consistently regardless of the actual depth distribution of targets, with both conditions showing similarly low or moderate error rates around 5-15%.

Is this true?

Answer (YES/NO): NO